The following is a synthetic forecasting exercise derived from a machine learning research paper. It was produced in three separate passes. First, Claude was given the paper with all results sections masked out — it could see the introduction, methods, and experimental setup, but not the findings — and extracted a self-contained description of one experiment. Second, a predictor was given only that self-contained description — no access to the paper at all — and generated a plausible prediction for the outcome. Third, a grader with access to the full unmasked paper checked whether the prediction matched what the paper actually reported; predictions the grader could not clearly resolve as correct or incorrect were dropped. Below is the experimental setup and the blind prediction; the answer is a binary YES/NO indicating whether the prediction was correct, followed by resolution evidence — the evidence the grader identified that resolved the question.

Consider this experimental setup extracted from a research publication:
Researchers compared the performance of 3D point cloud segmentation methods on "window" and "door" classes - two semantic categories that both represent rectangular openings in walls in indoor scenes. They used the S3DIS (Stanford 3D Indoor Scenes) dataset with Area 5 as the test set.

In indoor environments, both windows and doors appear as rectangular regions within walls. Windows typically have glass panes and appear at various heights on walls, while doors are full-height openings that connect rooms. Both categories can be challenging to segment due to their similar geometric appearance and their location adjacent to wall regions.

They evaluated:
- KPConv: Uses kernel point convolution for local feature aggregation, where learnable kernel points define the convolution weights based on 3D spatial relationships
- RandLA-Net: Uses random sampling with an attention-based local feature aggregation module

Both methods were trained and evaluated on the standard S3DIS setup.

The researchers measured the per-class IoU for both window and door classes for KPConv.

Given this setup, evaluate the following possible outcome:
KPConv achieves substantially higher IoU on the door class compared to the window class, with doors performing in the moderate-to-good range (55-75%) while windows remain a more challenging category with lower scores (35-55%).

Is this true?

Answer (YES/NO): NO